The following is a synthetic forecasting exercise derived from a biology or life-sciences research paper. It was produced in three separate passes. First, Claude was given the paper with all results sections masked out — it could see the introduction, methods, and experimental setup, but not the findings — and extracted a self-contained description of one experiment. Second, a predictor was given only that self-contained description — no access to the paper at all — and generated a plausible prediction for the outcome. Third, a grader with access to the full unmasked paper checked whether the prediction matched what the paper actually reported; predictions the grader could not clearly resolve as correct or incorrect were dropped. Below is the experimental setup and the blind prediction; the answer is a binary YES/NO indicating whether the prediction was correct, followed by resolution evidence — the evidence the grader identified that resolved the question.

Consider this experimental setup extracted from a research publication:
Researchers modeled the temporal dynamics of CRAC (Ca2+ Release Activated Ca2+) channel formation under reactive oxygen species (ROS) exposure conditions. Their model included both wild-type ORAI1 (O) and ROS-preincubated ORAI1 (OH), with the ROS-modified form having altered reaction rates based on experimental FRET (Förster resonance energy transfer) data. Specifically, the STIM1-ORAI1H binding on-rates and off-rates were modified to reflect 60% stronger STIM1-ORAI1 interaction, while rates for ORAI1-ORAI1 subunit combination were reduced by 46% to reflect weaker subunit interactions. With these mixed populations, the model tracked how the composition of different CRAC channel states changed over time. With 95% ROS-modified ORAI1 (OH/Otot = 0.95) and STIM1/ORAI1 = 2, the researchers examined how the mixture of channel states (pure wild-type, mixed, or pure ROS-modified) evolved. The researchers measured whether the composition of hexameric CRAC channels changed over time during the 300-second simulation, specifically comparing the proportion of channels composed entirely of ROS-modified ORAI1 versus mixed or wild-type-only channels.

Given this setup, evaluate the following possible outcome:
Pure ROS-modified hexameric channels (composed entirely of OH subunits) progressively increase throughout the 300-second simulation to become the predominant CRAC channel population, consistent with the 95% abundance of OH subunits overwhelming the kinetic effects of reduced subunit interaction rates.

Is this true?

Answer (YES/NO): NO